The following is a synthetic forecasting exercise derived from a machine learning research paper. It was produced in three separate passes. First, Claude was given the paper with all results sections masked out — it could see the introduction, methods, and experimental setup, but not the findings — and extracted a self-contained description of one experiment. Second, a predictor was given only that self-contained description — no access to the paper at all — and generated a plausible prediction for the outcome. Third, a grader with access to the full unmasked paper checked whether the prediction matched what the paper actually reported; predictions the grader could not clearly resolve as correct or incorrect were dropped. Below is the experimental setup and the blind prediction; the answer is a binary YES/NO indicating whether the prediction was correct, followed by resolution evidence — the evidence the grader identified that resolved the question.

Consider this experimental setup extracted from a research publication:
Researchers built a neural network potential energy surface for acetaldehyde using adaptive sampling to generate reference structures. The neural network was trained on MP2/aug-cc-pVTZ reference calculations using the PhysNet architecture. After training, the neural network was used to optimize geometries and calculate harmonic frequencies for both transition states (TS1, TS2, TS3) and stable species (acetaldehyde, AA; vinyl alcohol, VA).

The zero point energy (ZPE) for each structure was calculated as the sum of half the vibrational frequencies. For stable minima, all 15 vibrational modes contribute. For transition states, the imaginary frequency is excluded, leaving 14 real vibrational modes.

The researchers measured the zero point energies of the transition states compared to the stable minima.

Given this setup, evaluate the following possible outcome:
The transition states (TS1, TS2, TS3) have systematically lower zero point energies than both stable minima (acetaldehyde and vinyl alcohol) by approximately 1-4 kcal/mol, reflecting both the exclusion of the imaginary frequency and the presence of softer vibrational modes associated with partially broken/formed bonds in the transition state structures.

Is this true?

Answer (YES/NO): NO